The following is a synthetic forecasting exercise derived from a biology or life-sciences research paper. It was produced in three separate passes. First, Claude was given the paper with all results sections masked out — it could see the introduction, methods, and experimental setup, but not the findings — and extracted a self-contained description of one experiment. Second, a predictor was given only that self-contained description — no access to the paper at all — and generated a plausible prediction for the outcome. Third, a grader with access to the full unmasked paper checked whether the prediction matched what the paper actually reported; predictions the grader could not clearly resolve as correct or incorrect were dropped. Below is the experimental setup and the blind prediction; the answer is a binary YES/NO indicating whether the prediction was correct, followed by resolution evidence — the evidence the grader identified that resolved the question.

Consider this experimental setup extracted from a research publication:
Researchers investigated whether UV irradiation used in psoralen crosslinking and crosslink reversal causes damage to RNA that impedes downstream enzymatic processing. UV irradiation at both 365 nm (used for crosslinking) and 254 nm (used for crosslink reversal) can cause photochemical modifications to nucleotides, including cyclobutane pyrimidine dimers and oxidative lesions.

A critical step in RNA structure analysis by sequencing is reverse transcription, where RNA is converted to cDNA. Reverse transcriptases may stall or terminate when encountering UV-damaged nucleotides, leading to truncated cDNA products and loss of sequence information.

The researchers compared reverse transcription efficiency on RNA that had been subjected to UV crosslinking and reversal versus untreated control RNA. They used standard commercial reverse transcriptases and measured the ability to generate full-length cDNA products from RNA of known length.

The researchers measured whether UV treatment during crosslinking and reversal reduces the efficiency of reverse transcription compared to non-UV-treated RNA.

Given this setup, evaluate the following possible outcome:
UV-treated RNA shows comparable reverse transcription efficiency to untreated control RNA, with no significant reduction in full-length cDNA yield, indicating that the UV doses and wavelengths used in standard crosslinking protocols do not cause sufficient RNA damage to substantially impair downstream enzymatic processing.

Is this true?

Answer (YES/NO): NO